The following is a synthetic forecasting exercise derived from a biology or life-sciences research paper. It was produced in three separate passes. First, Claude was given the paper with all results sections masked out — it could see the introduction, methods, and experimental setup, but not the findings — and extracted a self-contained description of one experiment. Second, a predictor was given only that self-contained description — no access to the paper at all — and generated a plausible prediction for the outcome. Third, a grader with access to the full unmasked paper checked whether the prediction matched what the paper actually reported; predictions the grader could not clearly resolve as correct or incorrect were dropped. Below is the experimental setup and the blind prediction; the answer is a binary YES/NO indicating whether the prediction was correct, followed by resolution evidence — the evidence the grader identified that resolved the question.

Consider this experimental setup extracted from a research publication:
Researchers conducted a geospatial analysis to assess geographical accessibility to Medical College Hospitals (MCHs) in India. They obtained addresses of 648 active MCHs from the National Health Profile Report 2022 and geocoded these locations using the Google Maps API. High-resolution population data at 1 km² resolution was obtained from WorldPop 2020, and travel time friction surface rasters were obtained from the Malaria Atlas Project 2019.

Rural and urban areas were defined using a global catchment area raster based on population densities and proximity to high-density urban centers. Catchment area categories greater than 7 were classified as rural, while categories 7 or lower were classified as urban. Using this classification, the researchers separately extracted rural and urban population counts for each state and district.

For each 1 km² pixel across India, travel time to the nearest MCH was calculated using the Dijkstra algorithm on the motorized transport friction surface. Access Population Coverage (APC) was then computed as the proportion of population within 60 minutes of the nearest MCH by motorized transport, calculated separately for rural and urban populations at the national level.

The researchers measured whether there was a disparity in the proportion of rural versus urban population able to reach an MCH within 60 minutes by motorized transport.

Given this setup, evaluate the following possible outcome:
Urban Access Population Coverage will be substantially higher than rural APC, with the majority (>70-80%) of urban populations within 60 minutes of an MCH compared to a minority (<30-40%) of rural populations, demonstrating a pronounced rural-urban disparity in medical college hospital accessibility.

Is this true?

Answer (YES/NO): NO